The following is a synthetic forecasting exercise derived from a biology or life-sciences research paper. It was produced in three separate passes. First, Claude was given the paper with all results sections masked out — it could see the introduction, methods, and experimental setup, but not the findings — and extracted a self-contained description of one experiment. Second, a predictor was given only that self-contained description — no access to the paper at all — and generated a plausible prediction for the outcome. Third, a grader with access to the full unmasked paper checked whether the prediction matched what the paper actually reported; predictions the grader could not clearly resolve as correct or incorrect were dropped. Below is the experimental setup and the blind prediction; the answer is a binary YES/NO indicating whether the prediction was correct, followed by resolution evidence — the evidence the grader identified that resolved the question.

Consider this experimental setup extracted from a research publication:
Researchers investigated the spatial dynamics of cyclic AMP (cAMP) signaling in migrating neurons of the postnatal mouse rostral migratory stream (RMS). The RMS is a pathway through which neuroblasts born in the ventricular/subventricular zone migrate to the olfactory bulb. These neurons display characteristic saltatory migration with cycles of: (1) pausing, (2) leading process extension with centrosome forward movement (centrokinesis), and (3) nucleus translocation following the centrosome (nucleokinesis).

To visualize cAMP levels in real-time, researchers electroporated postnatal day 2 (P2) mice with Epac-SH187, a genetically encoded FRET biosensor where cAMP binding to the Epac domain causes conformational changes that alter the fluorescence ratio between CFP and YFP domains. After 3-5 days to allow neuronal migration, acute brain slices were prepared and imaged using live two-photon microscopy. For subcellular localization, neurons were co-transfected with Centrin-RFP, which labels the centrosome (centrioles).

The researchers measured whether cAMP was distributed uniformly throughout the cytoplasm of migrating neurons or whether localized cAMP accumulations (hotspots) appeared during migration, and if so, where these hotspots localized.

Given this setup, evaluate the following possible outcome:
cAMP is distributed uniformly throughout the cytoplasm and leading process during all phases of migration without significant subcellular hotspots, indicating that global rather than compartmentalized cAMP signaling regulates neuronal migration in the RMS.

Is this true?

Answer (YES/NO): NO